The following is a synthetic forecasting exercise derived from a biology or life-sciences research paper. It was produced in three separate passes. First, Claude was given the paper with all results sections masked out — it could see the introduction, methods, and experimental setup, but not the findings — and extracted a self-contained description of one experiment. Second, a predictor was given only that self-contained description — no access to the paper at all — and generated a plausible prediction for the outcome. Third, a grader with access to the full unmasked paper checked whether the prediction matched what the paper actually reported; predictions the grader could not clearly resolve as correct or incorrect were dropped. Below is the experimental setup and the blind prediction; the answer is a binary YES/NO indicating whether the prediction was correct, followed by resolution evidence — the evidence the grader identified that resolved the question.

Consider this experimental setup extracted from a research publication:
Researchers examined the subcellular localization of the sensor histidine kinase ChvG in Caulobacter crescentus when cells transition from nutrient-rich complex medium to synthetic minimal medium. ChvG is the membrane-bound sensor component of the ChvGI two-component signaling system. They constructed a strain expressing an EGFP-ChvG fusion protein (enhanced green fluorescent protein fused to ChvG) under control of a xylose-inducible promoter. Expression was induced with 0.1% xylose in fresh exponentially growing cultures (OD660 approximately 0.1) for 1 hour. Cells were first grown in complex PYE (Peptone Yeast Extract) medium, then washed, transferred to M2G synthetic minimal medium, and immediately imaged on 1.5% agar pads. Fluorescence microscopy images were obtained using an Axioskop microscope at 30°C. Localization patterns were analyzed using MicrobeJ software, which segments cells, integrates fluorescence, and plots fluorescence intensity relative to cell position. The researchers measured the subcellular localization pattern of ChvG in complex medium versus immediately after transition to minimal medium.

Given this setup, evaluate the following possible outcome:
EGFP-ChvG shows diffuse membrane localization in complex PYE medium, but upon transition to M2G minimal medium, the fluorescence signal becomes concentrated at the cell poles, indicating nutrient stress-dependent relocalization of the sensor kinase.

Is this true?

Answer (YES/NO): NO